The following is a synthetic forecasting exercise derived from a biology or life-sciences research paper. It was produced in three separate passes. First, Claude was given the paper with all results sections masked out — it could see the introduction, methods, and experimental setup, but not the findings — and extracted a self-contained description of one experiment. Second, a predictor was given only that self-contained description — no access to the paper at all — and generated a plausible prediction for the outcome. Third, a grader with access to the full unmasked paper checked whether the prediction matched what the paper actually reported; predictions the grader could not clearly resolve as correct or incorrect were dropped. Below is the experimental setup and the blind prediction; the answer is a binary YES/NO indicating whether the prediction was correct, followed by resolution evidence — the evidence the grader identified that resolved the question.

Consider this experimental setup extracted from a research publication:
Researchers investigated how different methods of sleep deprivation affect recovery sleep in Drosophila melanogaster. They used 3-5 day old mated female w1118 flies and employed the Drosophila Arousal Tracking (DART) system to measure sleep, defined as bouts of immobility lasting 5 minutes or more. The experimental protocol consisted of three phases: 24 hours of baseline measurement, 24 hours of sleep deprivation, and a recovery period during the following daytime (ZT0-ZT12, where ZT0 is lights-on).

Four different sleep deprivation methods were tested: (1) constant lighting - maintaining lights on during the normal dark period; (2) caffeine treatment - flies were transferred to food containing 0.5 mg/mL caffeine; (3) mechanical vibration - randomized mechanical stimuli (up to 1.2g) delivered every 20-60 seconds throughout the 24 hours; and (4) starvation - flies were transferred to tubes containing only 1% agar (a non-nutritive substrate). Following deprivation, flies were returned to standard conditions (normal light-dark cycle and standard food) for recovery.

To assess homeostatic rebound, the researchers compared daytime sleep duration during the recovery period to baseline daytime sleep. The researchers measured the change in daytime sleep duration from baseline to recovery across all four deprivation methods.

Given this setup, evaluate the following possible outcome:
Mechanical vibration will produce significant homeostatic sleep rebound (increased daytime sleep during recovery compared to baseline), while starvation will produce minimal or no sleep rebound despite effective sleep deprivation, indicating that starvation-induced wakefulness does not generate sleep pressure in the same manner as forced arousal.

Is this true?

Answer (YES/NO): YES